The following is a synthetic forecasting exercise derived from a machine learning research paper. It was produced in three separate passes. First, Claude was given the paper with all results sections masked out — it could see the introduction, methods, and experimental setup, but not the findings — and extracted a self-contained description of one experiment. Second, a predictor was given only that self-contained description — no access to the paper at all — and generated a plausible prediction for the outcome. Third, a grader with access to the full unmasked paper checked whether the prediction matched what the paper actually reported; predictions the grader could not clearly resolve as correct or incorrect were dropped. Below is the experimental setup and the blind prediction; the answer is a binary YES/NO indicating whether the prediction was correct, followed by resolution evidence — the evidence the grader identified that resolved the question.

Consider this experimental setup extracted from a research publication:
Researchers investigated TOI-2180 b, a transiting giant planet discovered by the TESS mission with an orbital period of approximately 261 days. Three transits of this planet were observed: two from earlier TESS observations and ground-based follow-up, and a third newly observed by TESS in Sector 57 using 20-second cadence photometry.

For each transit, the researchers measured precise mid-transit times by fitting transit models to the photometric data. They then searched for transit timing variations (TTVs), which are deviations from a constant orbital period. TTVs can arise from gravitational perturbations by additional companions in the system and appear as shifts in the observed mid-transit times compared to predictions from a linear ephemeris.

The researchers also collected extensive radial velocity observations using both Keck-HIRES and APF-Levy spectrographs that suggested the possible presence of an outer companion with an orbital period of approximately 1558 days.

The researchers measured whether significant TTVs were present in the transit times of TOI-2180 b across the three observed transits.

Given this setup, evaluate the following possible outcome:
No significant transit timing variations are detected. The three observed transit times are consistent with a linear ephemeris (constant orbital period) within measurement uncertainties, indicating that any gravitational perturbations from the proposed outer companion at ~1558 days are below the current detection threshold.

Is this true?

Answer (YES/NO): NO